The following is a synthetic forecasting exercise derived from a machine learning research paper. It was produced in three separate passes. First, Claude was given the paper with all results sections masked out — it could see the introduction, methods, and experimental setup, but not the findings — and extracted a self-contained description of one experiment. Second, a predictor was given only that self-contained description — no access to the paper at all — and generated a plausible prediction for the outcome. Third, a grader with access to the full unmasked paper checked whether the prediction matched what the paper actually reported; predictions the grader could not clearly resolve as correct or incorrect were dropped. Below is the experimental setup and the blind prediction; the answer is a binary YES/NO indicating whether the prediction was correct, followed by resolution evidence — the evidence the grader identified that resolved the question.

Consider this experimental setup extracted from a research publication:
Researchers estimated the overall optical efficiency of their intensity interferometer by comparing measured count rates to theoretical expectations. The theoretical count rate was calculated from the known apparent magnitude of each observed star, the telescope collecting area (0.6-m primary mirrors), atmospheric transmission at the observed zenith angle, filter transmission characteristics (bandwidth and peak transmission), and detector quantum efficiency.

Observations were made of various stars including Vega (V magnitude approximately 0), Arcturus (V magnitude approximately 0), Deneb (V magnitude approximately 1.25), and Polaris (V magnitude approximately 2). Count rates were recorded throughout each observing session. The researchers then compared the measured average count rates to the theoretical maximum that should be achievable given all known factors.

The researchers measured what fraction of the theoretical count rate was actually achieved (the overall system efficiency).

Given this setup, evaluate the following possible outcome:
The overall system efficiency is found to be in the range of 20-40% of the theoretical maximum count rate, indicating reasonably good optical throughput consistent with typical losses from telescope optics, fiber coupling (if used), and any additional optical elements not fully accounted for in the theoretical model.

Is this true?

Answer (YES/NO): YES